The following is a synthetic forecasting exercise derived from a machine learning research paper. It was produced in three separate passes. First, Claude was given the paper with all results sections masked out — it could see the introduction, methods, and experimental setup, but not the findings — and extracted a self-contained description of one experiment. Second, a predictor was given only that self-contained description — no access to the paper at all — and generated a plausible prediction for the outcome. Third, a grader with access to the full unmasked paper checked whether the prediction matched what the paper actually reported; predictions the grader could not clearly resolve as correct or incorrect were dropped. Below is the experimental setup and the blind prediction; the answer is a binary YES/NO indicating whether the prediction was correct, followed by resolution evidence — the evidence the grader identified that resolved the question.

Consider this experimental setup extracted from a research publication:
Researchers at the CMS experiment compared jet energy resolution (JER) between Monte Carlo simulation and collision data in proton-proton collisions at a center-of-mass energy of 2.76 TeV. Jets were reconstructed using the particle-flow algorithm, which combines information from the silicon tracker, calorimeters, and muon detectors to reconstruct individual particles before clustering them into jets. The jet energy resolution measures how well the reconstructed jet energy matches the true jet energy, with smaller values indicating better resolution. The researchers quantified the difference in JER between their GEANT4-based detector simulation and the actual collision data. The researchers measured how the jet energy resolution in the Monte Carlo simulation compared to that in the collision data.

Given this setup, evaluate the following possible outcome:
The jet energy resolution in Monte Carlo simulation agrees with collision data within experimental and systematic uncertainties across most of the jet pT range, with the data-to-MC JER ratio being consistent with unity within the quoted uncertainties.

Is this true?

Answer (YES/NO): NO